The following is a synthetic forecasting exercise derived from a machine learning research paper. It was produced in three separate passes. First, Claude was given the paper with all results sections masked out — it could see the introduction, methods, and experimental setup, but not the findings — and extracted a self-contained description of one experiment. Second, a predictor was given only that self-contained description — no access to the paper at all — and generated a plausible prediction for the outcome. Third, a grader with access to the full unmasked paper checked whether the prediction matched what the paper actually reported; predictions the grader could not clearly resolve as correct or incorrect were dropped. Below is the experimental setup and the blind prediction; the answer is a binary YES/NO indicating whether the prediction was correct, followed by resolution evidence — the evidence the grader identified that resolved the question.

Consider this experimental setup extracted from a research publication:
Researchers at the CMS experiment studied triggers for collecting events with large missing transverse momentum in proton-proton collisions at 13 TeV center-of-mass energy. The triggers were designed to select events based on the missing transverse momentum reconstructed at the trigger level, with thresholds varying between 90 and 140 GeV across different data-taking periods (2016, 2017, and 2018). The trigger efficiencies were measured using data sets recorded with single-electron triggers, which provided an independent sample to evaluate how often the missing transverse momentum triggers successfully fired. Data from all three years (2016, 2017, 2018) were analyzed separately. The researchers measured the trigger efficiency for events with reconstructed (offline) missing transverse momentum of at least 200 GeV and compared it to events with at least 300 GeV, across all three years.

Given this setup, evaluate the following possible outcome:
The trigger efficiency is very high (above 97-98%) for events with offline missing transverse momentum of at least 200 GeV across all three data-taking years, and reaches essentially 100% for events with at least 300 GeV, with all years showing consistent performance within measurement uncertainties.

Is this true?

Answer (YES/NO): NO